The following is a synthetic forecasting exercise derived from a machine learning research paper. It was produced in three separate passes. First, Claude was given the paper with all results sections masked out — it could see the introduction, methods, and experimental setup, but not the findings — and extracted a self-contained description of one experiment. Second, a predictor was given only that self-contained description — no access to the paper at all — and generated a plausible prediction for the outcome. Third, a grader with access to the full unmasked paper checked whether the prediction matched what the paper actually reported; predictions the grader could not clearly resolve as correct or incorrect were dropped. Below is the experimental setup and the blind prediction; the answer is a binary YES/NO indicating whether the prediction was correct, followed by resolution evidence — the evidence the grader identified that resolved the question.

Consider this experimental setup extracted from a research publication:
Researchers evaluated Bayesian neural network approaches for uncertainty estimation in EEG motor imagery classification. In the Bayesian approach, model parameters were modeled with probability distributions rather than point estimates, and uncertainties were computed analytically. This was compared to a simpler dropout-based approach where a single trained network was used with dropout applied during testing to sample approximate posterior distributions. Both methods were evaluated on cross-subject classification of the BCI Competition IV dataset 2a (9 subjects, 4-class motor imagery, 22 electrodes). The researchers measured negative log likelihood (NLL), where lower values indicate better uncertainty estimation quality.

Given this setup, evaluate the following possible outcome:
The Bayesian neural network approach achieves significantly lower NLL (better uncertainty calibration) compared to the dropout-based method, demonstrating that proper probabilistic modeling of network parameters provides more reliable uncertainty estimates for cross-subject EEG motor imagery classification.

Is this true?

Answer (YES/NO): NO